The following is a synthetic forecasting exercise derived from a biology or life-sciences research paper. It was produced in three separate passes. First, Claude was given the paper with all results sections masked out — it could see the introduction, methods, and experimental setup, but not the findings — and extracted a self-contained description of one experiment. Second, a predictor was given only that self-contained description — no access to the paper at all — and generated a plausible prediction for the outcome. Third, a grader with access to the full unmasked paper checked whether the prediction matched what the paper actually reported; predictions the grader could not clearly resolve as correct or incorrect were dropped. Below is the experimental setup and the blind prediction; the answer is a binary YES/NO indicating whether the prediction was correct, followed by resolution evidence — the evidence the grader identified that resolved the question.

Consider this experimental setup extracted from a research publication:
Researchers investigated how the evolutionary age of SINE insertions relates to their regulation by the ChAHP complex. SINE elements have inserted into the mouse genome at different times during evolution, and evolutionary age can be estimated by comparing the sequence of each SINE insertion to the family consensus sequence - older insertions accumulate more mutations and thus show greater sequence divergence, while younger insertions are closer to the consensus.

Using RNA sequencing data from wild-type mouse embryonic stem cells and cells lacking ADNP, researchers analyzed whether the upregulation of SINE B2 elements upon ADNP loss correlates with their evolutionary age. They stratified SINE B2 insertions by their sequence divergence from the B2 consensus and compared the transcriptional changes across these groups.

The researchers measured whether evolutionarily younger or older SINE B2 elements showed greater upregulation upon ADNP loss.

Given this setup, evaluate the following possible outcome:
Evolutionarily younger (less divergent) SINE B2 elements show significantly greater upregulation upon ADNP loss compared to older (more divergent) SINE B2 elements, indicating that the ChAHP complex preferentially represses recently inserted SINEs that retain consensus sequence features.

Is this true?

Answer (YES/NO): YES